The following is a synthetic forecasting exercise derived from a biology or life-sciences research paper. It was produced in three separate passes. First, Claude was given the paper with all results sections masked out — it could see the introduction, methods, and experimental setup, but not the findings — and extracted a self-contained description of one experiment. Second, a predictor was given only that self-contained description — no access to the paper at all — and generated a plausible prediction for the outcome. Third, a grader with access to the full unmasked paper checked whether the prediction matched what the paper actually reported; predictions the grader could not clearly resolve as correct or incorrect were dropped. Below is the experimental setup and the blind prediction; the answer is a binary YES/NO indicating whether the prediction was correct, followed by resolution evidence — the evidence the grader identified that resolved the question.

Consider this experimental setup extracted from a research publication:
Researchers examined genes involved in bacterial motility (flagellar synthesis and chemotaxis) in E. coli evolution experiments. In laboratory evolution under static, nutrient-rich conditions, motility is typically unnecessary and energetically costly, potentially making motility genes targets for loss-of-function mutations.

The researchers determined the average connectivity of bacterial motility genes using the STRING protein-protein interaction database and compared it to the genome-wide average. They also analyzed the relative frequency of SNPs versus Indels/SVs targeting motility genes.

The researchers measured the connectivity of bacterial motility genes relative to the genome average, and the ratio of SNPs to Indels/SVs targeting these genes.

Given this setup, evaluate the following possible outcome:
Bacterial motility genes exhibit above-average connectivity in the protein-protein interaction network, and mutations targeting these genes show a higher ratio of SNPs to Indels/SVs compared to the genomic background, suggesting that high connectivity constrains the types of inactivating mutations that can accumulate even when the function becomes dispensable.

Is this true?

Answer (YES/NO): NO